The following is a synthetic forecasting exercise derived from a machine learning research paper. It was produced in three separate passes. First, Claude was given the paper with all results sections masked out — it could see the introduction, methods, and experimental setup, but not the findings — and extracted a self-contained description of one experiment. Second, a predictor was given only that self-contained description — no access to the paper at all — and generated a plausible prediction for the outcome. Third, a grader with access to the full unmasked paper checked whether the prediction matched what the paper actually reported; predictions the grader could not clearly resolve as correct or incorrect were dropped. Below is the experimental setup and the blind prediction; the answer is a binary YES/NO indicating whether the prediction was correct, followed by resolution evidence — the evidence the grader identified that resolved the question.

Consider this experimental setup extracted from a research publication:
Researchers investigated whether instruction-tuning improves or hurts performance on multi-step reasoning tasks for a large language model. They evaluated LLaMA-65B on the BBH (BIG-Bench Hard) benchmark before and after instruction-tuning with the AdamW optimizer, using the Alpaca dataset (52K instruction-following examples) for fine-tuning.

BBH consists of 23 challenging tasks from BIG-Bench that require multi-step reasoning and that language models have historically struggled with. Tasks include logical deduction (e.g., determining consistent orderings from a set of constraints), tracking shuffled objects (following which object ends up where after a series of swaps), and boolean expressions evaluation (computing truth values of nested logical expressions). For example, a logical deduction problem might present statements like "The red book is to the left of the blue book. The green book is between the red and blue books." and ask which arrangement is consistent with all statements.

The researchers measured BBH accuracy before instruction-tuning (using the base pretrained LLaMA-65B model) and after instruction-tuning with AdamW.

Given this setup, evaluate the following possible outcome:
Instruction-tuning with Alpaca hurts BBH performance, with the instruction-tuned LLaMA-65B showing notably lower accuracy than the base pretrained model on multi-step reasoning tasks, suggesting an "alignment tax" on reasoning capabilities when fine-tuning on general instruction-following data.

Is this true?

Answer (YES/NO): NO